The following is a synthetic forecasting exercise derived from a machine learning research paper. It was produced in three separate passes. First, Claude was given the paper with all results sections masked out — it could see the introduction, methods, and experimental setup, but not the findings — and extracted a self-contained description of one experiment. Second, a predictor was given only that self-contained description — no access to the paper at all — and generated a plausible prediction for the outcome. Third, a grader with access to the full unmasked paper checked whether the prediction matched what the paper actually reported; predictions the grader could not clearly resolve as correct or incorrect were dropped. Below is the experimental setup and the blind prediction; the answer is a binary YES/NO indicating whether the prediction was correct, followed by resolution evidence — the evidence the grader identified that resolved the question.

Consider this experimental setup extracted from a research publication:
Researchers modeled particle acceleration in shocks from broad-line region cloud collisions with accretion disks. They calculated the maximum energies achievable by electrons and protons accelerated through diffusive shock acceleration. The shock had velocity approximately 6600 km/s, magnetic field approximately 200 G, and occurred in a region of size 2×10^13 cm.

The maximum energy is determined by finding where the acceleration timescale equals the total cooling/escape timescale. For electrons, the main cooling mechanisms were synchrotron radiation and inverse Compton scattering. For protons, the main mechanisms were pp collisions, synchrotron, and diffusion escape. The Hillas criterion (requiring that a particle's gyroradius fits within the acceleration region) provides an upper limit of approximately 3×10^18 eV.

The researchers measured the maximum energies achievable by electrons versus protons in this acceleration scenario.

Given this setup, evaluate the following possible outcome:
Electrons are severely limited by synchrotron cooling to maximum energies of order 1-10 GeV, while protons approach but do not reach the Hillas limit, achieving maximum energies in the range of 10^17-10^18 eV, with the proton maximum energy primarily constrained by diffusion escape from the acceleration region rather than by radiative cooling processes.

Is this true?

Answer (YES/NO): NO